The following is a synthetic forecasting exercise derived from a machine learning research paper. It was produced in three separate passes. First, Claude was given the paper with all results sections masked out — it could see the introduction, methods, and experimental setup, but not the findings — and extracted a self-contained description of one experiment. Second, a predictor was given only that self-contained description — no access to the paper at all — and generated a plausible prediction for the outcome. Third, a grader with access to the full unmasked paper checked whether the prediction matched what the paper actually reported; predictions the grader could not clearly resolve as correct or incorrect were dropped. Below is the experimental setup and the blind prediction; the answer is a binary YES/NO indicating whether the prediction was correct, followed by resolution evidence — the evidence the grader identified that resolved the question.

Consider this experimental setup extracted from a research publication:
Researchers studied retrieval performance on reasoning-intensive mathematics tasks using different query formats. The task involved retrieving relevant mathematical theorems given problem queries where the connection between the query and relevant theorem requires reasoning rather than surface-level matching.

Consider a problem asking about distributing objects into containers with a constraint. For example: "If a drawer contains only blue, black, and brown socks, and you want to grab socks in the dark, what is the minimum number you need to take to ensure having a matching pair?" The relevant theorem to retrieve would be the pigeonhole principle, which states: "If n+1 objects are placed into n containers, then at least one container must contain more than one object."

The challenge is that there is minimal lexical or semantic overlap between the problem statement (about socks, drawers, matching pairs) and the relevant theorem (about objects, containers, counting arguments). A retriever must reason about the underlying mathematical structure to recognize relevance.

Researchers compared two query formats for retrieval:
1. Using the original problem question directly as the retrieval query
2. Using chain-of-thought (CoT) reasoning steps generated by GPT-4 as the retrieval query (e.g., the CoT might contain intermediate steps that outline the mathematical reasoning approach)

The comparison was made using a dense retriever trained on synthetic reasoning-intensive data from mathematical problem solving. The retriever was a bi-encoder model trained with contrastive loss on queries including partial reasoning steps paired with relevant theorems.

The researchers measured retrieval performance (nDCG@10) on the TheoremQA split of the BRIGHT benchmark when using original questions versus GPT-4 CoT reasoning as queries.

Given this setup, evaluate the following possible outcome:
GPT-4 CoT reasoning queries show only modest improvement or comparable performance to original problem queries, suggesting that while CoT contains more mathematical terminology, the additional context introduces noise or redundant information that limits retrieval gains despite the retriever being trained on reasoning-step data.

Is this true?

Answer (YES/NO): YES